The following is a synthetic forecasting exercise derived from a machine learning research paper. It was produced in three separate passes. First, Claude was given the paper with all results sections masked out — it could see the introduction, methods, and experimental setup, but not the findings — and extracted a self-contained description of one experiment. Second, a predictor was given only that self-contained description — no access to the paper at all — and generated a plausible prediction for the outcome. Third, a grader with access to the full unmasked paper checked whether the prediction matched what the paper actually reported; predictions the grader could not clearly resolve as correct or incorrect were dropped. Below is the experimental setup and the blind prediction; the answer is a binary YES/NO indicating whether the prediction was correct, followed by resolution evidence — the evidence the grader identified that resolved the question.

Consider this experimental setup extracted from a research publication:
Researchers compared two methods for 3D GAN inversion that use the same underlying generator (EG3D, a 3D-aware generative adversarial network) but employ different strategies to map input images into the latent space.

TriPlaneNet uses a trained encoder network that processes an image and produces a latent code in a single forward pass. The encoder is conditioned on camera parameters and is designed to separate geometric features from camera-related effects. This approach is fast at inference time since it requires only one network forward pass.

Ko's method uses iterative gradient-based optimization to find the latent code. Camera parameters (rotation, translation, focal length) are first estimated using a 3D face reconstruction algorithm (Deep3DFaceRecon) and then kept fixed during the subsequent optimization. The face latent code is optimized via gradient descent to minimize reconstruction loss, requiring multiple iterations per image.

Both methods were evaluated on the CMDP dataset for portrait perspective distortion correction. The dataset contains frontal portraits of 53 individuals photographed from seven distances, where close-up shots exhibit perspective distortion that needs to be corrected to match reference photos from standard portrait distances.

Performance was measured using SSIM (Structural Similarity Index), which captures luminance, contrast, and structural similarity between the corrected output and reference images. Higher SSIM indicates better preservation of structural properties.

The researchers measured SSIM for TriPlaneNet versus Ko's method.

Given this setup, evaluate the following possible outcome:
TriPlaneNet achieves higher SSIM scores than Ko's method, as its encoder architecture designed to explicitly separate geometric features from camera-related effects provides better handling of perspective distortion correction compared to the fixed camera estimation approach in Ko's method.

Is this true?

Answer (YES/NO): NO